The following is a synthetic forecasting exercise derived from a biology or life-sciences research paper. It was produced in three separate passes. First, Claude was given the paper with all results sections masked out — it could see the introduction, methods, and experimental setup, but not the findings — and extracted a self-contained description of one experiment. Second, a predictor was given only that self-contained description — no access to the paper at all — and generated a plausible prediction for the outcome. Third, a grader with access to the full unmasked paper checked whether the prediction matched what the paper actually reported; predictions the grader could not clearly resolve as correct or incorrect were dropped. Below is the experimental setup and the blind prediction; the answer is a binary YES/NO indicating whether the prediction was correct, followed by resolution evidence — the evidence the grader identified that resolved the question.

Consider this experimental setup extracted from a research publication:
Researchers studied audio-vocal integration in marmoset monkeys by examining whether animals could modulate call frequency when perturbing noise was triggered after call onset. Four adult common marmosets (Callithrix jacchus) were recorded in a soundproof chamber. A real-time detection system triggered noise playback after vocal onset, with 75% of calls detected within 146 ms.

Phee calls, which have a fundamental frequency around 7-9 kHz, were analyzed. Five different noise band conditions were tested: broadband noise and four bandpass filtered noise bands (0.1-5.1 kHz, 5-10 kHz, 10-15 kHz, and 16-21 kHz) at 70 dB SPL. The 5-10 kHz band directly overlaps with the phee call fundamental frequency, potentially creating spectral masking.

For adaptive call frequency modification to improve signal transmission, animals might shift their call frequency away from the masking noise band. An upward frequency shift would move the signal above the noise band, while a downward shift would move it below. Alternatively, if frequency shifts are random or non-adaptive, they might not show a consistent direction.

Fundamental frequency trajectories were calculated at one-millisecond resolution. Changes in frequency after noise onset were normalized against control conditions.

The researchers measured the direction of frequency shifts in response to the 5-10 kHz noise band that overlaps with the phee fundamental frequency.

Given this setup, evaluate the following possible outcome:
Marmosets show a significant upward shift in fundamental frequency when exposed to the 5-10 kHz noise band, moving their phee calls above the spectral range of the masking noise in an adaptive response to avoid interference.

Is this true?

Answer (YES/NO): YES